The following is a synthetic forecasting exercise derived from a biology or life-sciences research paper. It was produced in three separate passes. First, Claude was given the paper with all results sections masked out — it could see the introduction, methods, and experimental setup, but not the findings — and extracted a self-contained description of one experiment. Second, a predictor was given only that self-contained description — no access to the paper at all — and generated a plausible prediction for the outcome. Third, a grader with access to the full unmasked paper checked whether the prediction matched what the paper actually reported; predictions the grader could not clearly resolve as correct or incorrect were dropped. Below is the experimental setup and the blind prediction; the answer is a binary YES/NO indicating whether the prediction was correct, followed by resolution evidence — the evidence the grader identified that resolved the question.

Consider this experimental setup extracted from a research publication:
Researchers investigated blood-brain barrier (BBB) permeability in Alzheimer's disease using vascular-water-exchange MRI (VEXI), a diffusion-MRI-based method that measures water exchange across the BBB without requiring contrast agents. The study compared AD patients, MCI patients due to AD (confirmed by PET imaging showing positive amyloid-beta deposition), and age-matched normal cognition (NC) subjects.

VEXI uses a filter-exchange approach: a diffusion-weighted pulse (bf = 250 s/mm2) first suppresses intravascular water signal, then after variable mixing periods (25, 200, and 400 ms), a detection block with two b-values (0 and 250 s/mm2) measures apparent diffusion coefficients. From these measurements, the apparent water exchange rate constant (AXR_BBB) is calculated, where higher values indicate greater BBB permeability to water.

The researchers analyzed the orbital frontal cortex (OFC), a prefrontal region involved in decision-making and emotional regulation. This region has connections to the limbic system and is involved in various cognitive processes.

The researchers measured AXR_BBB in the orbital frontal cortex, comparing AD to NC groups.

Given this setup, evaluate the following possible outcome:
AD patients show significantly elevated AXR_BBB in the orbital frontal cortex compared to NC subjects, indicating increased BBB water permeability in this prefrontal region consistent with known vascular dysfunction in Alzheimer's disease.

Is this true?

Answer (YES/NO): YES